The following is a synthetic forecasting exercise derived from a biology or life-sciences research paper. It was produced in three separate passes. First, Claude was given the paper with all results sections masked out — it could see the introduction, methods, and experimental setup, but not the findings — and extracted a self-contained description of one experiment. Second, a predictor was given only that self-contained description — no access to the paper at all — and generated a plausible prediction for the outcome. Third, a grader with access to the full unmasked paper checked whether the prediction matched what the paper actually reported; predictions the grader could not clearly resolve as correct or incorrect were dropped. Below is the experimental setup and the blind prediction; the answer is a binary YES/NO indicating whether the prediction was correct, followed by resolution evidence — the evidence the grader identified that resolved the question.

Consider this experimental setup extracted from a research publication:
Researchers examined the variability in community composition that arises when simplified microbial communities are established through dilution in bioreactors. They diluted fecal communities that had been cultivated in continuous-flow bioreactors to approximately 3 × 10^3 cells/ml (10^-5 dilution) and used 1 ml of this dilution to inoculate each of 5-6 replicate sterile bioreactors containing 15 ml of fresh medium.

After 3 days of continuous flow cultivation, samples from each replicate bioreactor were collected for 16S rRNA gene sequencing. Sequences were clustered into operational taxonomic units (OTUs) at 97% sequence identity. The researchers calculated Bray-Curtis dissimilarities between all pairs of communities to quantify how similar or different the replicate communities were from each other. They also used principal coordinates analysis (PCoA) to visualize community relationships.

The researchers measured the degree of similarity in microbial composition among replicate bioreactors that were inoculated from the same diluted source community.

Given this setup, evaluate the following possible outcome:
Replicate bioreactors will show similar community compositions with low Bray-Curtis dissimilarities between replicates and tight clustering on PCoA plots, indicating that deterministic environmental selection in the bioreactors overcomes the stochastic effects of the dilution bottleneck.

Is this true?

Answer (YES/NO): YES